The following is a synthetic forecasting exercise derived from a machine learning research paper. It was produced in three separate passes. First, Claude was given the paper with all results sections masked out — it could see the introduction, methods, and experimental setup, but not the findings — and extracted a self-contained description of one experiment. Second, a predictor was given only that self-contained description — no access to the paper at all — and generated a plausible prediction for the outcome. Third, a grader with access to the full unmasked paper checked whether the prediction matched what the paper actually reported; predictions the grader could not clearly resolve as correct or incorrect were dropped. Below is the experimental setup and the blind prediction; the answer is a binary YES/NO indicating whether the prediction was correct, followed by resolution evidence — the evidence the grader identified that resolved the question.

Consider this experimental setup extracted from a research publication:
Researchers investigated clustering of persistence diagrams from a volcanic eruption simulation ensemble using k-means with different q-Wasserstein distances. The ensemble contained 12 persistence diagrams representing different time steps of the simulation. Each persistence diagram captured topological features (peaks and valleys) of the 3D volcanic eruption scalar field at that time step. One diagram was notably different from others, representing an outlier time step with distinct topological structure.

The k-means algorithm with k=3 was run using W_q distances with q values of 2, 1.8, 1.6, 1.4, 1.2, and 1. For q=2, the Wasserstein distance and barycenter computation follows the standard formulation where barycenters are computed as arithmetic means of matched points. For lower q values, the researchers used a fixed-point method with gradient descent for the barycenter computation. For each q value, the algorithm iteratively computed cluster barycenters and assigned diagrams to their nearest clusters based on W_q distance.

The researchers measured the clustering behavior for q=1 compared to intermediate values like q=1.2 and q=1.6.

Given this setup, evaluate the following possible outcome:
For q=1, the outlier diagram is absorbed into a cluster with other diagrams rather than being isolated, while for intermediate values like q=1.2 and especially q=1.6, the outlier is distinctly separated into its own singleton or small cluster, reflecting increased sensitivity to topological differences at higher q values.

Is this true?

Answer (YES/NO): NO